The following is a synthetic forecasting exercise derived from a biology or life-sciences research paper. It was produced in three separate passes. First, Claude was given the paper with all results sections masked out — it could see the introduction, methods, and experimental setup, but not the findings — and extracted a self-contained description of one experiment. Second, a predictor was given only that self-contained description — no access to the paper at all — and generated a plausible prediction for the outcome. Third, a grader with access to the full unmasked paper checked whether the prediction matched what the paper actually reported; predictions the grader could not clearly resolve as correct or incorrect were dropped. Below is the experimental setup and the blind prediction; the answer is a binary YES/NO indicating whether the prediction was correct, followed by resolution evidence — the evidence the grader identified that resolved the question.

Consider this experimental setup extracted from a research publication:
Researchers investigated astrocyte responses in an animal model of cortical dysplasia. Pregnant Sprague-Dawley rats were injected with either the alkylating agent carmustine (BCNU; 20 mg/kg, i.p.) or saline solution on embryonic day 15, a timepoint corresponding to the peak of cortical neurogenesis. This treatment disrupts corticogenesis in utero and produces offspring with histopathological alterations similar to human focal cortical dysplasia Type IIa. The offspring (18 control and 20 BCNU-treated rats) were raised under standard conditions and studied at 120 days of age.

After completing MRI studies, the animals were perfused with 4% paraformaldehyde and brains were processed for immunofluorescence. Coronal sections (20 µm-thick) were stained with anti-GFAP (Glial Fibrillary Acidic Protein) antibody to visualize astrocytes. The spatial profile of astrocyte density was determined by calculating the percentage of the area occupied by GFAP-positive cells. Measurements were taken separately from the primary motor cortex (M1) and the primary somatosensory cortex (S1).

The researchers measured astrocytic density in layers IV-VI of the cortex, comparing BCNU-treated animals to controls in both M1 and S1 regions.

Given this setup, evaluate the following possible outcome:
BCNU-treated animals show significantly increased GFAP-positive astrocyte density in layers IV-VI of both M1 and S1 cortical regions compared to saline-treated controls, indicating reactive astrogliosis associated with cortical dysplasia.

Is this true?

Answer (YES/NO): NO